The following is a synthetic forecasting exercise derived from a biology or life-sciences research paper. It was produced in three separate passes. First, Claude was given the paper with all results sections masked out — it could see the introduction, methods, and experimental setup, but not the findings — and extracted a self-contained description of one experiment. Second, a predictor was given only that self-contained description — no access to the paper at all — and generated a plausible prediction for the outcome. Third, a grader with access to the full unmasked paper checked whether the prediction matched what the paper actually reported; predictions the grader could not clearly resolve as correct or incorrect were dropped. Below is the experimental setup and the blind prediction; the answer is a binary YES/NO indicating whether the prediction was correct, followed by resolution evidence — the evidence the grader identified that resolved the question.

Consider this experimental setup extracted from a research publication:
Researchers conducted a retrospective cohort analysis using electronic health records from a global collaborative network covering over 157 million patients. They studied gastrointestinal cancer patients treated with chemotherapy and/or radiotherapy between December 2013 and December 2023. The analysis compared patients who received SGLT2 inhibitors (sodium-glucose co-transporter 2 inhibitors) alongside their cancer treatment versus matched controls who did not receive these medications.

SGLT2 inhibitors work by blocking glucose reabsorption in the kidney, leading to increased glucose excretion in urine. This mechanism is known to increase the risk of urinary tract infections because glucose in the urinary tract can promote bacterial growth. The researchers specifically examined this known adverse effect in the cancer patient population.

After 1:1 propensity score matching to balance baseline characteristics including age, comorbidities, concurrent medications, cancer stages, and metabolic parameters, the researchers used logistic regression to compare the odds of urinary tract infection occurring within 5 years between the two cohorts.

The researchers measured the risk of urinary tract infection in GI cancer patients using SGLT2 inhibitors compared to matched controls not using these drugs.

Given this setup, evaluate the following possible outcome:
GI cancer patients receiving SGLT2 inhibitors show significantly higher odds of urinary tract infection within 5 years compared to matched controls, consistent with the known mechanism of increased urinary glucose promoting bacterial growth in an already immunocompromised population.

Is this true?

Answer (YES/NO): NO